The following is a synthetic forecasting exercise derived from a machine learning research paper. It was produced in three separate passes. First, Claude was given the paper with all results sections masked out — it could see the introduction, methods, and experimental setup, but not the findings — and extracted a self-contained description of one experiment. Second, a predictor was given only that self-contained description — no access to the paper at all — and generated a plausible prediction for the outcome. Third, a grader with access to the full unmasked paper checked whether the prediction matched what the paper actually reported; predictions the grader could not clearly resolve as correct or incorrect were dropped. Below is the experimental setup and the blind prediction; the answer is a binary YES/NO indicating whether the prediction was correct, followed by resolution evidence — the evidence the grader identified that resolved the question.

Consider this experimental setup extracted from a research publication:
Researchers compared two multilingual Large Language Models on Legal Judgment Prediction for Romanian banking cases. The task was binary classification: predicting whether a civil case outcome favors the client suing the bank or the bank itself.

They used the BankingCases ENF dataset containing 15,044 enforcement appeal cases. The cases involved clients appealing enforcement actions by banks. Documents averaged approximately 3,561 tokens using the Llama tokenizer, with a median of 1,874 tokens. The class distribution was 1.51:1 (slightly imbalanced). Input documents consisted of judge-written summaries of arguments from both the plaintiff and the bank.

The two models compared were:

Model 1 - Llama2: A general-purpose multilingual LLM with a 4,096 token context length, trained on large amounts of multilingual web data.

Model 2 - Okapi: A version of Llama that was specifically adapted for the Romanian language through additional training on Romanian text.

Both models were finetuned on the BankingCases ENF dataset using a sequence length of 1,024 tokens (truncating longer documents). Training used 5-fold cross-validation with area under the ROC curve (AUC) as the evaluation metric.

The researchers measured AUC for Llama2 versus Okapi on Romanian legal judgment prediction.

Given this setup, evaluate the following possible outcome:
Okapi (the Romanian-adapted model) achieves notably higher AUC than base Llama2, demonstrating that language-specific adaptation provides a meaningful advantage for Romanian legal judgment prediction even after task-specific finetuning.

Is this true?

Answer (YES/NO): NO